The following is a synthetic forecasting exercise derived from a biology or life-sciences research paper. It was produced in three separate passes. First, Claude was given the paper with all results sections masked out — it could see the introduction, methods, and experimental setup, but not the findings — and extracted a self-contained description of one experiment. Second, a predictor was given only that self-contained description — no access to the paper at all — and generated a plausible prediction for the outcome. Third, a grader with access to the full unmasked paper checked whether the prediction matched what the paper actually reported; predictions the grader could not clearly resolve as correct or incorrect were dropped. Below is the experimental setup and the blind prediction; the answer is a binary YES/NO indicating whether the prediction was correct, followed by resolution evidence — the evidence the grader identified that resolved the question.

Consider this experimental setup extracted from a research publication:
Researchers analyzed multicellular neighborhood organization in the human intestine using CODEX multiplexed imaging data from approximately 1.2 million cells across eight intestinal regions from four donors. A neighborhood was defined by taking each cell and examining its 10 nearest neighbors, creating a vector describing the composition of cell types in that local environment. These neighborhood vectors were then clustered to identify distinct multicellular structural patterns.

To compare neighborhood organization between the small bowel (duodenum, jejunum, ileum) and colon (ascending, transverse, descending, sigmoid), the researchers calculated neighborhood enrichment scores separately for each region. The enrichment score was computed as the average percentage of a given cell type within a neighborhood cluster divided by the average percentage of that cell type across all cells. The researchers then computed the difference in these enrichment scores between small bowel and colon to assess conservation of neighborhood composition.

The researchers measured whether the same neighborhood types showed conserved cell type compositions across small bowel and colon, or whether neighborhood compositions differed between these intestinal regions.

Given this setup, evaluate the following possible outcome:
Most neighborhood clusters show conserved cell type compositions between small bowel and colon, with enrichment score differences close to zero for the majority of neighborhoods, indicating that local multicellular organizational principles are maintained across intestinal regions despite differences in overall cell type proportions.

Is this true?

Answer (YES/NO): NO